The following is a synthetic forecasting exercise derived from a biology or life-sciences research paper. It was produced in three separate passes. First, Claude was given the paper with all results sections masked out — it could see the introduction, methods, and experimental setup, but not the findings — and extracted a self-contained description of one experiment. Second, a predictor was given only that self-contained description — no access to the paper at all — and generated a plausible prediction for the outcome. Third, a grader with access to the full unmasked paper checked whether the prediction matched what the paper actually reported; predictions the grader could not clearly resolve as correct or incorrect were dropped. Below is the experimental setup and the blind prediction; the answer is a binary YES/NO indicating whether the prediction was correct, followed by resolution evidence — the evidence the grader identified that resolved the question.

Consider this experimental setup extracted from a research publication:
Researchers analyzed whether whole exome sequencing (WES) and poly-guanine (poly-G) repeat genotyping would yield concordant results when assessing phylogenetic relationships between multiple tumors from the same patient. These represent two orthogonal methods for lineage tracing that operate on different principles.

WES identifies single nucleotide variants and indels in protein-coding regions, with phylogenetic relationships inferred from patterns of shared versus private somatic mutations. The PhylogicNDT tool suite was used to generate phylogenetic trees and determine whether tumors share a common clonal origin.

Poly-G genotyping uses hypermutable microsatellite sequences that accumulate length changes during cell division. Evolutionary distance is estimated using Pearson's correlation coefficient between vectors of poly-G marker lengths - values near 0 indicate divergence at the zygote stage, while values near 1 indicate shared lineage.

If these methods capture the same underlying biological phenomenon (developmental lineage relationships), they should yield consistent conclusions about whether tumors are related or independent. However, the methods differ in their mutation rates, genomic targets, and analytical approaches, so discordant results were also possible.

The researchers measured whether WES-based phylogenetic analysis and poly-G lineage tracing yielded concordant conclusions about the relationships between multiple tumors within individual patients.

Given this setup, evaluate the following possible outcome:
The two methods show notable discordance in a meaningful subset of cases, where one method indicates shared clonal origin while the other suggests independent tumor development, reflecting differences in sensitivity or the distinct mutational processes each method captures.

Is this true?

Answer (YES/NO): NO